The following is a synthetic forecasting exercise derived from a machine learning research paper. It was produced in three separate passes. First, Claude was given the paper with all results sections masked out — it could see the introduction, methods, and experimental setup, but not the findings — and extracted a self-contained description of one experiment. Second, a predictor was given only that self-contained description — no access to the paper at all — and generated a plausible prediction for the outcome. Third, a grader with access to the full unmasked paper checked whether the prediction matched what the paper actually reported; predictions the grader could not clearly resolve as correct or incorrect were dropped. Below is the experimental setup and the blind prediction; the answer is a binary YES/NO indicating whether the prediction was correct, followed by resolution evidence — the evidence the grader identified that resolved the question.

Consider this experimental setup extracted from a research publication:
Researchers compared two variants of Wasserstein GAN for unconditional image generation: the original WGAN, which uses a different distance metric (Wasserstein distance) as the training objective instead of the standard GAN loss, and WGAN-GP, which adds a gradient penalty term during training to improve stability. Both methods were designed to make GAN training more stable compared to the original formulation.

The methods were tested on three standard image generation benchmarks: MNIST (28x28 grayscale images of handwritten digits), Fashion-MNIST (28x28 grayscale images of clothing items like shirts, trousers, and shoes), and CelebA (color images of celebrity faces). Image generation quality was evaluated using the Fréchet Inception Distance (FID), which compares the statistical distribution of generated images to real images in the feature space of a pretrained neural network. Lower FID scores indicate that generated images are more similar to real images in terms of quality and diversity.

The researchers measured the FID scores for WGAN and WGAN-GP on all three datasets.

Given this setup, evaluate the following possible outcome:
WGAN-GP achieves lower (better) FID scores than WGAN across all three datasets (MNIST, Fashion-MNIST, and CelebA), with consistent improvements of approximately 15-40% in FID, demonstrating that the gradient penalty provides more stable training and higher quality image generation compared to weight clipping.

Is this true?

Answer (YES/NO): NO